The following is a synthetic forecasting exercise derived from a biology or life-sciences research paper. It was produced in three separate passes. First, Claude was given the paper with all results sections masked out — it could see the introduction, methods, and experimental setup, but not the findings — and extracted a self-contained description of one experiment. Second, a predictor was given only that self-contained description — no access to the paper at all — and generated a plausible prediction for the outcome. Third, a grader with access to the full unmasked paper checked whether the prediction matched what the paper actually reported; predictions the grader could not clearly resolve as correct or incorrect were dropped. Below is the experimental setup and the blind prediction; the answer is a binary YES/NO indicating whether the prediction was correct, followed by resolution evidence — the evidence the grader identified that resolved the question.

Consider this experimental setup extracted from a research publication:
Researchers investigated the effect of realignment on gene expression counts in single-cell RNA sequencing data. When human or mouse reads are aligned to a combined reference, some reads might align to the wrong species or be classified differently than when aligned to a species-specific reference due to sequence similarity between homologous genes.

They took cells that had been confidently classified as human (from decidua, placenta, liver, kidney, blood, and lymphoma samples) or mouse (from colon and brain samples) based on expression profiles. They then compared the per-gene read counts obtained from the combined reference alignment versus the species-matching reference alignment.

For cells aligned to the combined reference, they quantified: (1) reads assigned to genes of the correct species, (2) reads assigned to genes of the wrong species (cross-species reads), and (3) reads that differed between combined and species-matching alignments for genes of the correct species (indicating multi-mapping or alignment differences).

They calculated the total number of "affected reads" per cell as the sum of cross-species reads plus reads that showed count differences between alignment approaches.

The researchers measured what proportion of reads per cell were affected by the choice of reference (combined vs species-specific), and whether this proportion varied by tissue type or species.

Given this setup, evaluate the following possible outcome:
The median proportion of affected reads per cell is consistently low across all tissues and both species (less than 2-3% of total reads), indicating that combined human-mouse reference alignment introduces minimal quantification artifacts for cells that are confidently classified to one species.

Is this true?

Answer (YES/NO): YES